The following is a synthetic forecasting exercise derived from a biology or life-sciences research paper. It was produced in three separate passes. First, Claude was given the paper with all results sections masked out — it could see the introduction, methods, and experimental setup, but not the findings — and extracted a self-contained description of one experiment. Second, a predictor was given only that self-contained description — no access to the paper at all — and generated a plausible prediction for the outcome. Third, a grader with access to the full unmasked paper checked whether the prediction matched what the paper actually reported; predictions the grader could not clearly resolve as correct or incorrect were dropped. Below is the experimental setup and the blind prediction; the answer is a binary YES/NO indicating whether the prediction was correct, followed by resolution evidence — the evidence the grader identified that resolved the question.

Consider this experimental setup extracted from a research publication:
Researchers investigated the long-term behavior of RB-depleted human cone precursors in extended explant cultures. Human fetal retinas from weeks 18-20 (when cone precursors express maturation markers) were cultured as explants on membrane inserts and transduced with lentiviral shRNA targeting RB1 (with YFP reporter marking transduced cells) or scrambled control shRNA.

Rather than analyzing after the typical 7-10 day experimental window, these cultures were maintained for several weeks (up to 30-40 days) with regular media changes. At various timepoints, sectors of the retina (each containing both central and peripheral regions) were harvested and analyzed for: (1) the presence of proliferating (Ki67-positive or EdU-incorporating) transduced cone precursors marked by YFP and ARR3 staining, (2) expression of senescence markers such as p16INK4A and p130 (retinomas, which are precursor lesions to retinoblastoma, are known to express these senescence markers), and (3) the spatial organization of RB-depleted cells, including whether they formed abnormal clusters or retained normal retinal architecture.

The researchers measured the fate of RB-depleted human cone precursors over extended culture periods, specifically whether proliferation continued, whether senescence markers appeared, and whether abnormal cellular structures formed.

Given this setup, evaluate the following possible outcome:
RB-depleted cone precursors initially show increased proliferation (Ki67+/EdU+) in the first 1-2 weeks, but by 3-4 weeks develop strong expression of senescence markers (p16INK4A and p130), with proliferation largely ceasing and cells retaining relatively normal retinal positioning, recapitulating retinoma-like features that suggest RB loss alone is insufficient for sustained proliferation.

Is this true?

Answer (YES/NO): NO